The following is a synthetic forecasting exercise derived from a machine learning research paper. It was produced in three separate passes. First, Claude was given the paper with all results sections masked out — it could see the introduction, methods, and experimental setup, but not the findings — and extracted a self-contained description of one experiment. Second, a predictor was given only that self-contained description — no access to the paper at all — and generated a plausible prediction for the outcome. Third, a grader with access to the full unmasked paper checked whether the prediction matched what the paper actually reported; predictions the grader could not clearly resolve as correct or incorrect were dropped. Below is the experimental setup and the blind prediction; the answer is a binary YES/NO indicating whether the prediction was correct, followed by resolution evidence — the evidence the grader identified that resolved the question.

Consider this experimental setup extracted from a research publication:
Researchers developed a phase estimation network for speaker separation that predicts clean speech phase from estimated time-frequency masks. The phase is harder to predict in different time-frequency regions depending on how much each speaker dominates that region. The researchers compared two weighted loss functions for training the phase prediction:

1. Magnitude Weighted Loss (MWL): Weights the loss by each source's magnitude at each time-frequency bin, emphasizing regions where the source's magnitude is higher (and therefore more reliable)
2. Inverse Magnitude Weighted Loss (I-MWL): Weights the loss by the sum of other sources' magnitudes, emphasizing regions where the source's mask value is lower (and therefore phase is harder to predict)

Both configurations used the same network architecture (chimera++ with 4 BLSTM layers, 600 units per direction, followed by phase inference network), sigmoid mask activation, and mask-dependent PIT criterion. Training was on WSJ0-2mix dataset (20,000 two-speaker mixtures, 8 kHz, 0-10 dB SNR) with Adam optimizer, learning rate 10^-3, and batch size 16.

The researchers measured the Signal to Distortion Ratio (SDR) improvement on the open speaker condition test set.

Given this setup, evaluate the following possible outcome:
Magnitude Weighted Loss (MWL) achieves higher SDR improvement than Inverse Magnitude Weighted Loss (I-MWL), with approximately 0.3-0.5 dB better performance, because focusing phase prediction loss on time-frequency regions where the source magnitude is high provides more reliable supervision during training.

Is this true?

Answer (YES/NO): NO